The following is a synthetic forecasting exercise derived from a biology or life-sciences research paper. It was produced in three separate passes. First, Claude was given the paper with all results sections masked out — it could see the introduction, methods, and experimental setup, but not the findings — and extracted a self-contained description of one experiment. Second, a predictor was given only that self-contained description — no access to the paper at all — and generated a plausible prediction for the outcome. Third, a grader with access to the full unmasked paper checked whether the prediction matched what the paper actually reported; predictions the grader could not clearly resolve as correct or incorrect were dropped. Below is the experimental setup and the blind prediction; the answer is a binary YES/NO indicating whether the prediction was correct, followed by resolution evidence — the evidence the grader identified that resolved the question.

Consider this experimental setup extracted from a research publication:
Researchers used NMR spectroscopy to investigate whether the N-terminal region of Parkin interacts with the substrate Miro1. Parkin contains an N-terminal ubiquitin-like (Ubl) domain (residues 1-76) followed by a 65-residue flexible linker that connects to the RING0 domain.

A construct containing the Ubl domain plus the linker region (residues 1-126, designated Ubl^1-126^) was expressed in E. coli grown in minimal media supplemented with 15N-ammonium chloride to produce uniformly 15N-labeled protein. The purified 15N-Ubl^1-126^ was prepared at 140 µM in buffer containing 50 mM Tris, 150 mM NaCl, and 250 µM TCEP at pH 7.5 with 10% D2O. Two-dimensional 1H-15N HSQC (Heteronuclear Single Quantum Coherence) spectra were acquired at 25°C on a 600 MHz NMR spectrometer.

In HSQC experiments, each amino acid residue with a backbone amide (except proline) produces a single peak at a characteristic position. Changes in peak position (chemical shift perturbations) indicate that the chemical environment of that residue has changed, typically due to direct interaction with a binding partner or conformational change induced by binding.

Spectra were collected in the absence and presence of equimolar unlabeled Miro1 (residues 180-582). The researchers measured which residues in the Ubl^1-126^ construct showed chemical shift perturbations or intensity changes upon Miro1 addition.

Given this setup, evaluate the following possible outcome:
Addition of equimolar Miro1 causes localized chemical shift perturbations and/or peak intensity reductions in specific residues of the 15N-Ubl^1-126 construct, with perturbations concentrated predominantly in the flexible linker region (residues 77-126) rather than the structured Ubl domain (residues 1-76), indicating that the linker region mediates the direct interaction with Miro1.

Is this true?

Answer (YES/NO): YES